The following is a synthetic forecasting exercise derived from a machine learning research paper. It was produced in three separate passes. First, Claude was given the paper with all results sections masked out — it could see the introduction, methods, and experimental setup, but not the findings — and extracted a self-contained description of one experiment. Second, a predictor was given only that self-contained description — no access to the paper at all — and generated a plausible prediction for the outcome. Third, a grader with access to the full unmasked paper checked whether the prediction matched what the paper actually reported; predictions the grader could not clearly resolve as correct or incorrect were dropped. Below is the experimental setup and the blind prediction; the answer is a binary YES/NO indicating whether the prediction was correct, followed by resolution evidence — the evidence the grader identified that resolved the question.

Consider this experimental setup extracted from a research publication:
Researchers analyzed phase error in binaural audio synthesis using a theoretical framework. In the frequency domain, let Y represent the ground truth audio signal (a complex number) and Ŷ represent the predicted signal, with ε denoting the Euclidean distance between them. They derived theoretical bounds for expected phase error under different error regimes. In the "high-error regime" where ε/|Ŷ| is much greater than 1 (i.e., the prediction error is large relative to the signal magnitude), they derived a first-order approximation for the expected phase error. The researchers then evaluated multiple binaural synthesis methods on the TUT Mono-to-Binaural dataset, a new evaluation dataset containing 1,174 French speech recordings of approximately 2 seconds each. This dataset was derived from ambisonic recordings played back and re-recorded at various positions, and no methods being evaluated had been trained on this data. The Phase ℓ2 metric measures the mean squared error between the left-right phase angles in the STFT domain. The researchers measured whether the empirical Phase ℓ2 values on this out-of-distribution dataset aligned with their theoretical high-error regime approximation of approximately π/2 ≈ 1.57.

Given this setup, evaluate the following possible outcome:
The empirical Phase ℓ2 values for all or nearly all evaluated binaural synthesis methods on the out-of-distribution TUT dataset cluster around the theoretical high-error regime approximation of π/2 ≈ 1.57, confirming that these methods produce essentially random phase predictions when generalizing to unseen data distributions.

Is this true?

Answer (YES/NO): YES